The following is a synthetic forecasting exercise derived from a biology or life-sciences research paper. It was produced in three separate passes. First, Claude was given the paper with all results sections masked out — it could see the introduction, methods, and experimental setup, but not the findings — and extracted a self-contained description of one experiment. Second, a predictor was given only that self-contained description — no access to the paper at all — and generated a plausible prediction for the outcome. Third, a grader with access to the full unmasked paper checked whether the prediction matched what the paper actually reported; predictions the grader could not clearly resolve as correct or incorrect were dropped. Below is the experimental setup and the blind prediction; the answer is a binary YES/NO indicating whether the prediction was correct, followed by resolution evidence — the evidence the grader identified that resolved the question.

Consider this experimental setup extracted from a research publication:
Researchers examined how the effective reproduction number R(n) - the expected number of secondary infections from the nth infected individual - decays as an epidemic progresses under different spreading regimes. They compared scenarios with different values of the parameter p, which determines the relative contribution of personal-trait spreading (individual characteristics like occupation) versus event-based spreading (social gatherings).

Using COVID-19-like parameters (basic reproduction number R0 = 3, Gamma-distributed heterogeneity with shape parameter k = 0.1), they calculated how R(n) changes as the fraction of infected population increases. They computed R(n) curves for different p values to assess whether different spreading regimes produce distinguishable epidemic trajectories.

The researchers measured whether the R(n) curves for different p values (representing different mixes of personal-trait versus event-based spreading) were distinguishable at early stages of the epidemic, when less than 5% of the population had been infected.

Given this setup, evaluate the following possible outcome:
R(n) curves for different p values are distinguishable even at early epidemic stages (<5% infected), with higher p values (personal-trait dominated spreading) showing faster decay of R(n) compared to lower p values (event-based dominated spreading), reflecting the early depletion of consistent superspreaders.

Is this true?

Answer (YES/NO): YES